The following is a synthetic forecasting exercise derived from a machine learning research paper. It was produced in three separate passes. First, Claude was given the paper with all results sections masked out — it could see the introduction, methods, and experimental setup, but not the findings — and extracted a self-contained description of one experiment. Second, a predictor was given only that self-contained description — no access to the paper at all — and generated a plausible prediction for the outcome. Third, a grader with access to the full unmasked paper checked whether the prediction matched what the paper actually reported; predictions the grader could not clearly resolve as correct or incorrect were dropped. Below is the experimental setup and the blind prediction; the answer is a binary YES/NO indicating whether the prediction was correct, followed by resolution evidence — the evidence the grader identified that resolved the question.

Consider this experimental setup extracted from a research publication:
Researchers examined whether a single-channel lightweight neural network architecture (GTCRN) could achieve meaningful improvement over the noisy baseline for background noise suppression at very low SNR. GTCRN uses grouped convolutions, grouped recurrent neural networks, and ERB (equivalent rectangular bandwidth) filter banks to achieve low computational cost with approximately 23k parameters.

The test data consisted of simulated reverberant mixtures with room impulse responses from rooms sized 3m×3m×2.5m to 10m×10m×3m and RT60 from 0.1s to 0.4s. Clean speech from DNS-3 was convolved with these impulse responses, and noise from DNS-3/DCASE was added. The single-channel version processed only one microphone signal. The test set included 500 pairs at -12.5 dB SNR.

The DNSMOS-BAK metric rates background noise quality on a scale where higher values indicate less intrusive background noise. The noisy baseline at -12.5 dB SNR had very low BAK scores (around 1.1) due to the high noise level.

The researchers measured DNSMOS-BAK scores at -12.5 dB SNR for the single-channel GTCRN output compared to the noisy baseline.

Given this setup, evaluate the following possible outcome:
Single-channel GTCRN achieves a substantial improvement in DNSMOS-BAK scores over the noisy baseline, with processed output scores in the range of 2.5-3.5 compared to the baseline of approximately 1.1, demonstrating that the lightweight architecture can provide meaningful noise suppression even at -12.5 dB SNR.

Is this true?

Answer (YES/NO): YES